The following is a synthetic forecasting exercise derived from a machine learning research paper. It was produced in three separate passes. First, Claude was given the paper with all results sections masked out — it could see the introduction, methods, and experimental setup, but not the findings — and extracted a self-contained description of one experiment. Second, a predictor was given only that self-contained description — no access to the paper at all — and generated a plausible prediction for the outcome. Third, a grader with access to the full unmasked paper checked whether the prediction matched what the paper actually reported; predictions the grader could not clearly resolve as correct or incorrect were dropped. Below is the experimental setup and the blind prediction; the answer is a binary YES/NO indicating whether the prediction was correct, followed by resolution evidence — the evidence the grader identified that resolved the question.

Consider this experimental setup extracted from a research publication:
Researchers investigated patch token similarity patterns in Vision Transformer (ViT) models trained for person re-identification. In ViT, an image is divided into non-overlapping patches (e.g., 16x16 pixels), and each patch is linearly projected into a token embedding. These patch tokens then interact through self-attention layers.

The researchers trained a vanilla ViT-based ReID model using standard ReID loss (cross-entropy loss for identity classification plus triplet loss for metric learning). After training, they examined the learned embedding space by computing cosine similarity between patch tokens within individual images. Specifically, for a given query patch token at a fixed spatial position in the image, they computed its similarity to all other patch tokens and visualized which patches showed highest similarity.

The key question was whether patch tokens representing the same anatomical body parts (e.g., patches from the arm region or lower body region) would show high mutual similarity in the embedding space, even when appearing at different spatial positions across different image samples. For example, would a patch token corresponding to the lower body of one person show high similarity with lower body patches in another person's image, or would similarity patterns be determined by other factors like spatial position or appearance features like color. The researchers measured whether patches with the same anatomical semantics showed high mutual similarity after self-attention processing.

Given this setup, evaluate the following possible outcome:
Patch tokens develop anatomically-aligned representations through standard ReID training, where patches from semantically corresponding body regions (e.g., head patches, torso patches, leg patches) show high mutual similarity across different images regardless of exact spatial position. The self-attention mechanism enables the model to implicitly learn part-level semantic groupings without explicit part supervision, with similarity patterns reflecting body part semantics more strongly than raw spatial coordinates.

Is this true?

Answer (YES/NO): YES